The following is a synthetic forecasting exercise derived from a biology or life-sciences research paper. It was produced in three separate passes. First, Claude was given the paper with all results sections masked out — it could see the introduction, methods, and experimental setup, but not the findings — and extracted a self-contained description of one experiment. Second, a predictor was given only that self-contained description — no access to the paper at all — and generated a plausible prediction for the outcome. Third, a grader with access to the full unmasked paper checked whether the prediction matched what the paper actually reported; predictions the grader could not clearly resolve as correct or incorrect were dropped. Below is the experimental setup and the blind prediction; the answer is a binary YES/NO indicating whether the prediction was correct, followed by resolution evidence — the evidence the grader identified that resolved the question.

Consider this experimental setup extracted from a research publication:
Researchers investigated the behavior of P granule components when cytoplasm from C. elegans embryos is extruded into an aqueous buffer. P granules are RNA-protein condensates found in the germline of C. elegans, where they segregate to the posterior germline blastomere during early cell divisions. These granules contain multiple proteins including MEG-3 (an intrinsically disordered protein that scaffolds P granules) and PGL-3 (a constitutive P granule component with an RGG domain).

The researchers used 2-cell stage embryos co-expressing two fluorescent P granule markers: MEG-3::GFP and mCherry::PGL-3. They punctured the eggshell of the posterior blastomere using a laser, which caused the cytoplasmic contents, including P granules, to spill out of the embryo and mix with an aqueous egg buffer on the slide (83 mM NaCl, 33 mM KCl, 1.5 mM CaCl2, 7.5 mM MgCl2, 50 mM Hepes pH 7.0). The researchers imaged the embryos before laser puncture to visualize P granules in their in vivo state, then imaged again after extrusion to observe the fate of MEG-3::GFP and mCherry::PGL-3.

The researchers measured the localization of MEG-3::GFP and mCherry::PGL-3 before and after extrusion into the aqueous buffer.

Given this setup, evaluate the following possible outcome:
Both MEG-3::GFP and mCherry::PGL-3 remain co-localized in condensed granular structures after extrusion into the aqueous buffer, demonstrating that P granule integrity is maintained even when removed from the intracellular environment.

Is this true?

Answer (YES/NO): NO